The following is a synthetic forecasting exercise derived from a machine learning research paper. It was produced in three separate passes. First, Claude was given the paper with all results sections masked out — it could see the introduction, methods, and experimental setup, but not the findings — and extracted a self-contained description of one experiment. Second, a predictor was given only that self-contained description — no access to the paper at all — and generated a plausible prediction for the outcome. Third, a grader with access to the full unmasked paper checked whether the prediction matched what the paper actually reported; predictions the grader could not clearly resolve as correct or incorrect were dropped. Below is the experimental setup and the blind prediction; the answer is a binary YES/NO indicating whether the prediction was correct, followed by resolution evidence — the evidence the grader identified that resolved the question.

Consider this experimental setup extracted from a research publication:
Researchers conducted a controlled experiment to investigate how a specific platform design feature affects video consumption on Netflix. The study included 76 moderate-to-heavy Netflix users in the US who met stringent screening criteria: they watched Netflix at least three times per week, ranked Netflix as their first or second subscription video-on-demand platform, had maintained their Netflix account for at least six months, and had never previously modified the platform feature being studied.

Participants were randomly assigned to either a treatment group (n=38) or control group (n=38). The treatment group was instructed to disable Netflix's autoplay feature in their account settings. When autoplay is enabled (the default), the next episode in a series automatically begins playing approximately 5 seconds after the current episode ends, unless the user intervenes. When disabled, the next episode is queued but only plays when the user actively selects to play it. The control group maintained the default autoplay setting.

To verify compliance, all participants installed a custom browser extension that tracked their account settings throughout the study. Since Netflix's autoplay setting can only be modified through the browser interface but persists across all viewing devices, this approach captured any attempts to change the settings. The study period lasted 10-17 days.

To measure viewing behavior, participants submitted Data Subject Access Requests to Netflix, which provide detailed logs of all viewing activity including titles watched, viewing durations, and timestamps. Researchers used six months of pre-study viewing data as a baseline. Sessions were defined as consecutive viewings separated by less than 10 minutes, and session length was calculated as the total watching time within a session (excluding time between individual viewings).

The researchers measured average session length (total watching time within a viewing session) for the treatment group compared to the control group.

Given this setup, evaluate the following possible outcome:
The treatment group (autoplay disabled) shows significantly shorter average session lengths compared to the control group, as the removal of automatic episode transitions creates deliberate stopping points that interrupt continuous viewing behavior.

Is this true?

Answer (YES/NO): YES